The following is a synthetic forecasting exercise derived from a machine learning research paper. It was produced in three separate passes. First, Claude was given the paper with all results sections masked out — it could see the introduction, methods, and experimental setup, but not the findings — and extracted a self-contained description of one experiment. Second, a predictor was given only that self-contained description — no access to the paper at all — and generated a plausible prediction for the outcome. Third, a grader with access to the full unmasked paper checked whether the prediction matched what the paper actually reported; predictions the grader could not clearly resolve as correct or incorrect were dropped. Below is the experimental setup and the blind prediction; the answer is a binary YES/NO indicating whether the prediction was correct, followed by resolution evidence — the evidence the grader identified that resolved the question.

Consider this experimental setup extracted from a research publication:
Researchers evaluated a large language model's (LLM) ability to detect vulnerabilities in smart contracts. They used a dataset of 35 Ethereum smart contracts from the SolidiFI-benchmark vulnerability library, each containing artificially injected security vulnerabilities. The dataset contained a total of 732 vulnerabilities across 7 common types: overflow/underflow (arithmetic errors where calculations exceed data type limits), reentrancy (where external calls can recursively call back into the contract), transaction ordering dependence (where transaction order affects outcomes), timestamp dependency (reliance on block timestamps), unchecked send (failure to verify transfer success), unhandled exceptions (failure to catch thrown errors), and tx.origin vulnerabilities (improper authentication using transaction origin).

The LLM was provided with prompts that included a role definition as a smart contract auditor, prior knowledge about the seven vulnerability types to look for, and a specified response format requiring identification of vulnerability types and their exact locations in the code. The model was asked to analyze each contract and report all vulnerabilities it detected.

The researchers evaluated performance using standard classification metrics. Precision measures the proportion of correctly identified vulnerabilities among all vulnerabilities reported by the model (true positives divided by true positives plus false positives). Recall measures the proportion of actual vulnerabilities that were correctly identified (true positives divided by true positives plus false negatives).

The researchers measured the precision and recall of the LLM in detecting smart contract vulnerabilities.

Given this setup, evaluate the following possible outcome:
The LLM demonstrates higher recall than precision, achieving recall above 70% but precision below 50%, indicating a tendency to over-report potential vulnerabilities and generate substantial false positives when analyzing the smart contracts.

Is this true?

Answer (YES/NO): NO